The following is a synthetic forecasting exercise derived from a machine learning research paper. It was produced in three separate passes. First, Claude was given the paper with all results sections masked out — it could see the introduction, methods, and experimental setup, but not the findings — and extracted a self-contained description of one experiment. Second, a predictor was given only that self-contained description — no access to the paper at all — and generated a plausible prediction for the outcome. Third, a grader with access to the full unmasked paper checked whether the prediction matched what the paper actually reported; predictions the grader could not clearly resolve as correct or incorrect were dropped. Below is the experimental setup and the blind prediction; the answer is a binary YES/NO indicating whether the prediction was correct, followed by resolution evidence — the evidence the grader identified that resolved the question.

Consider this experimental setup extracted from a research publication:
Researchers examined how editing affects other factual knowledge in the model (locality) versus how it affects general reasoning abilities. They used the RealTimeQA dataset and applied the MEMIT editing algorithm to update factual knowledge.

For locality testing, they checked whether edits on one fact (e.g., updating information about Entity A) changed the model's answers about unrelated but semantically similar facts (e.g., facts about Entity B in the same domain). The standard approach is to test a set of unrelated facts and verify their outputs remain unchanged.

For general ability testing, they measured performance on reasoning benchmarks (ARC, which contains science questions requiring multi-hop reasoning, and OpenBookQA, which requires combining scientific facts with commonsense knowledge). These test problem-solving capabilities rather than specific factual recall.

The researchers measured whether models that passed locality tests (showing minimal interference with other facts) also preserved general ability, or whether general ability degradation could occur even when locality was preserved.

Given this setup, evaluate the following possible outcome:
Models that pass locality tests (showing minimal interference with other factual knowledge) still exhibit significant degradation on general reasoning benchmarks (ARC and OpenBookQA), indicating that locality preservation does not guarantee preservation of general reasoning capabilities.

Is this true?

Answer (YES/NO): YES